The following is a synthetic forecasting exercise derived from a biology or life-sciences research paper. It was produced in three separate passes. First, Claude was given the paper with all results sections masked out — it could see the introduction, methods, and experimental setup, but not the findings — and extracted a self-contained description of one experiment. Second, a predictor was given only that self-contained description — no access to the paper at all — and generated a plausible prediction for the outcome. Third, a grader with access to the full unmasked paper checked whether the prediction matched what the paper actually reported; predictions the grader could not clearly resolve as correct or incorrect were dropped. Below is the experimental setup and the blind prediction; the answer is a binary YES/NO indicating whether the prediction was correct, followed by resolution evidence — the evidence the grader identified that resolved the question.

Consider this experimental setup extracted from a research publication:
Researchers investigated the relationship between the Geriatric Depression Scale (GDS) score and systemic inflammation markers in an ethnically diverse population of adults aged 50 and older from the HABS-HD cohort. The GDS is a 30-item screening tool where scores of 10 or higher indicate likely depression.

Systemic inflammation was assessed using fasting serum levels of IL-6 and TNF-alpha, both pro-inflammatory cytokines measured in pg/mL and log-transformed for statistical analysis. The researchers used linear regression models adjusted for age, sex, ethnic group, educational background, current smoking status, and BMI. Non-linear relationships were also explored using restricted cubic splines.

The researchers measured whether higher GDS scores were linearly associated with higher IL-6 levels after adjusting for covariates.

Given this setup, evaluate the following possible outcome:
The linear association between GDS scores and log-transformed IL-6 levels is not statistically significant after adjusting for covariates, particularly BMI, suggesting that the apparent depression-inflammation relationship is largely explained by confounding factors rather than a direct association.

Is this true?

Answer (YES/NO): NO